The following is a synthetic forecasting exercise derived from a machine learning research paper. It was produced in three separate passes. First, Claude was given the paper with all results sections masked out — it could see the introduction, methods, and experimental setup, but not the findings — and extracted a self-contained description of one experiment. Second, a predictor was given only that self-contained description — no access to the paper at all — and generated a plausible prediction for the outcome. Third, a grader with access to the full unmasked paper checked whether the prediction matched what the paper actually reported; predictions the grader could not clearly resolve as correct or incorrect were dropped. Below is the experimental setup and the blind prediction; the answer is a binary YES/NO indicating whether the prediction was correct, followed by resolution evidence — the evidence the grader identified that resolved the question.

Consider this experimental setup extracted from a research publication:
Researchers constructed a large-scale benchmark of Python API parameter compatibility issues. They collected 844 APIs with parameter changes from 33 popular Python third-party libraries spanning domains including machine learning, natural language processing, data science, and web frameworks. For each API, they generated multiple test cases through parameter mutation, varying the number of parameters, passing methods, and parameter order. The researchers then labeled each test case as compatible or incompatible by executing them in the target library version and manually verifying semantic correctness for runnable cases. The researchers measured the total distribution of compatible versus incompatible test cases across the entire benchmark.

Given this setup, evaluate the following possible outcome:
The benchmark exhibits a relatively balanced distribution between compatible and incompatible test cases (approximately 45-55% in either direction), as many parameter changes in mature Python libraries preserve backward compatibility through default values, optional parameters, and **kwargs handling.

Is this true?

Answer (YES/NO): NO